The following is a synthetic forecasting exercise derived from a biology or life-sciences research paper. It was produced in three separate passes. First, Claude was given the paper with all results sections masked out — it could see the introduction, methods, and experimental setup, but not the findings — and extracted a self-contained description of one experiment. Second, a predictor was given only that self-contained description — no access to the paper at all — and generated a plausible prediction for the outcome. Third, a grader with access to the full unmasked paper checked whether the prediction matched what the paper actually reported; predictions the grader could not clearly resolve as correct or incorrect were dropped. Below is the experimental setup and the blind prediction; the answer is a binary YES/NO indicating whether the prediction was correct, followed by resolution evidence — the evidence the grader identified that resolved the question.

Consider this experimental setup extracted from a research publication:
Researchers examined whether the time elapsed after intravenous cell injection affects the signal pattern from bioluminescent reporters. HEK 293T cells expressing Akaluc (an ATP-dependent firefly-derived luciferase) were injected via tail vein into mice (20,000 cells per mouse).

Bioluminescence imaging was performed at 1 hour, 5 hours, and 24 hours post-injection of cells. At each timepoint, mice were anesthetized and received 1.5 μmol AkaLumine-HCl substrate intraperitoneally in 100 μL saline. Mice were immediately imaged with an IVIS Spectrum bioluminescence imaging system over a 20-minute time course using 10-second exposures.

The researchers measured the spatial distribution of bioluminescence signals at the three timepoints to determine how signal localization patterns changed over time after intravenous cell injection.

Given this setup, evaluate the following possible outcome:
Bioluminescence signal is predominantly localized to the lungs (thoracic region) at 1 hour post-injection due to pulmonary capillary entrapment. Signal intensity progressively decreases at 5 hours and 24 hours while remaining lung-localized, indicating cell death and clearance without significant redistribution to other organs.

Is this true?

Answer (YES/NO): YES